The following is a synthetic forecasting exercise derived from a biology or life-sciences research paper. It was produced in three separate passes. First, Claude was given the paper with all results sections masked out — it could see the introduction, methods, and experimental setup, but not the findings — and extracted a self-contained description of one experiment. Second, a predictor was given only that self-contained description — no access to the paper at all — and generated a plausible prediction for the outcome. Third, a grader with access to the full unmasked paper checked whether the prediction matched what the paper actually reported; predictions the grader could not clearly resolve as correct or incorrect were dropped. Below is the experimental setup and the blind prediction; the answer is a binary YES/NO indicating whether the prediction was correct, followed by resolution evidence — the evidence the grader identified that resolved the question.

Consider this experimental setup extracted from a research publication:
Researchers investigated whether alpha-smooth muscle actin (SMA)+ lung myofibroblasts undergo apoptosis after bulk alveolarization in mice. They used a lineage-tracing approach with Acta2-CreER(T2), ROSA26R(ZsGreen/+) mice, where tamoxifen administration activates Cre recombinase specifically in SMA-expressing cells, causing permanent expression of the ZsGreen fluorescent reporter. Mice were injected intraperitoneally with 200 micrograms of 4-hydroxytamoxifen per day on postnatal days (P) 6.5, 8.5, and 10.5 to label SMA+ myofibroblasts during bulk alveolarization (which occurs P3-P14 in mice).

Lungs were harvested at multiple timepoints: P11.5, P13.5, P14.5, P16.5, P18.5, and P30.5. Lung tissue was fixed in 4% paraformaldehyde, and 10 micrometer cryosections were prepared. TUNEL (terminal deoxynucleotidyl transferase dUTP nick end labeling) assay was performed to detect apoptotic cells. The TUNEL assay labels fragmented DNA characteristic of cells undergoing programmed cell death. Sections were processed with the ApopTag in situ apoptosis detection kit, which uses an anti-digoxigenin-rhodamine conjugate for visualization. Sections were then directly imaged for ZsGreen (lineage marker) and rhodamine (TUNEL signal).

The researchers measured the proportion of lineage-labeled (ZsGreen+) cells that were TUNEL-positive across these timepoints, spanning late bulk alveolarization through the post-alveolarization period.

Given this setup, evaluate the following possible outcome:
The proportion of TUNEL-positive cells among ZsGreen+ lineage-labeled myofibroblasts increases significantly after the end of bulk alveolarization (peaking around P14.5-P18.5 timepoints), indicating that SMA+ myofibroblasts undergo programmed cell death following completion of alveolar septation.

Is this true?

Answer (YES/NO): YES